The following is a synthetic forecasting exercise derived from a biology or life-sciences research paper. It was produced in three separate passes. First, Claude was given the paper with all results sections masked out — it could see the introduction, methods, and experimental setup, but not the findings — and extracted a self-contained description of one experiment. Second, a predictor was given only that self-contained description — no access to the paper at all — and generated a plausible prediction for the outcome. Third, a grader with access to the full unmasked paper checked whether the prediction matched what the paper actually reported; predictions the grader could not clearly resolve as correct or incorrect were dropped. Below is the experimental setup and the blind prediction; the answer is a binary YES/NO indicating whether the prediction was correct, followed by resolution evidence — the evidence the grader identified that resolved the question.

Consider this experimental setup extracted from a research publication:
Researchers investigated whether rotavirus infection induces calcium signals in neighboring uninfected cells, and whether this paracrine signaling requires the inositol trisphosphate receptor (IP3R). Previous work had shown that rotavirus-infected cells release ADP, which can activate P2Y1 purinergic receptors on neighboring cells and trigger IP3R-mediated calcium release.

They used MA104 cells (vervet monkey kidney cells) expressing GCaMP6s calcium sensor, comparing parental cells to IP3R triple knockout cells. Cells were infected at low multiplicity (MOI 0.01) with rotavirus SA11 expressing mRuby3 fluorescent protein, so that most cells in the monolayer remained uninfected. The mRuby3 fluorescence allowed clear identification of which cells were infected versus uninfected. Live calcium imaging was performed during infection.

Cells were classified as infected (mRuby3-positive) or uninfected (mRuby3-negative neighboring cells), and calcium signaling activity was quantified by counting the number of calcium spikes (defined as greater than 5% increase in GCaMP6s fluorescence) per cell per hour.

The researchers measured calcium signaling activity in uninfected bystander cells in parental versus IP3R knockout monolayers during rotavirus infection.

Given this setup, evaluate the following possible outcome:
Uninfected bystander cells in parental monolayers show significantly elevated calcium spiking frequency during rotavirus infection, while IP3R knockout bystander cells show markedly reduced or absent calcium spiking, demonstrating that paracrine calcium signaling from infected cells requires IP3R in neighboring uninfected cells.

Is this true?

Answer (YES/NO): YES